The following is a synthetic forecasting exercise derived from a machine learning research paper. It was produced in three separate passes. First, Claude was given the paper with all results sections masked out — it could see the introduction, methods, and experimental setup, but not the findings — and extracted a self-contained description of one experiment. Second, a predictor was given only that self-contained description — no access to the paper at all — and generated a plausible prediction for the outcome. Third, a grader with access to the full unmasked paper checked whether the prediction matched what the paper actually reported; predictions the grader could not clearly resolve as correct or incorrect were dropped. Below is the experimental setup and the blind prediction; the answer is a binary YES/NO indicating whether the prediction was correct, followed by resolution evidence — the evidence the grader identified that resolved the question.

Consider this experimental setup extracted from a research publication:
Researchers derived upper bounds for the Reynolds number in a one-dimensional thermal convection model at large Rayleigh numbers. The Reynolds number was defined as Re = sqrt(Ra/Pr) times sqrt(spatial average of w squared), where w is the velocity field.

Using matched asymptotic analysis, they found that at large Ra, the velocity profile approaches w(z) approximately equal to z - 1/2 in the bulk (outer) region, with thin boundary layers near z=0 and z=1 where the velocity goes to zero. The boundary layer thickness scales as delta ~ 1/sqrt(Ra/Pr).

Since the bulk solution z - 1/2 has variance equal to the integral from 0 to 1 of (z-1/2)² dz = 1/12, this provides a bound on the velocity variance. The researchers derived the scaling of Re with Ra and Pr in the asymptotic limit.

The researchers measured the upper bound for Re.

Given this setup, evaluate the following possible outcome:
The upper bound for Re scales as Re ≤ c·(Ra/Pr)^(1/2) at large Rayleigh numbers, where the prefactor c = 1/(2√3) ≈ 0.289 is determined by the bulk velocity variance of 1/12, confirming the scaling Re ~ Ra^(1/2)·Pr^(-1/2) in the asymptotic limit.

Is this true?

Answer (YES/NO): YES